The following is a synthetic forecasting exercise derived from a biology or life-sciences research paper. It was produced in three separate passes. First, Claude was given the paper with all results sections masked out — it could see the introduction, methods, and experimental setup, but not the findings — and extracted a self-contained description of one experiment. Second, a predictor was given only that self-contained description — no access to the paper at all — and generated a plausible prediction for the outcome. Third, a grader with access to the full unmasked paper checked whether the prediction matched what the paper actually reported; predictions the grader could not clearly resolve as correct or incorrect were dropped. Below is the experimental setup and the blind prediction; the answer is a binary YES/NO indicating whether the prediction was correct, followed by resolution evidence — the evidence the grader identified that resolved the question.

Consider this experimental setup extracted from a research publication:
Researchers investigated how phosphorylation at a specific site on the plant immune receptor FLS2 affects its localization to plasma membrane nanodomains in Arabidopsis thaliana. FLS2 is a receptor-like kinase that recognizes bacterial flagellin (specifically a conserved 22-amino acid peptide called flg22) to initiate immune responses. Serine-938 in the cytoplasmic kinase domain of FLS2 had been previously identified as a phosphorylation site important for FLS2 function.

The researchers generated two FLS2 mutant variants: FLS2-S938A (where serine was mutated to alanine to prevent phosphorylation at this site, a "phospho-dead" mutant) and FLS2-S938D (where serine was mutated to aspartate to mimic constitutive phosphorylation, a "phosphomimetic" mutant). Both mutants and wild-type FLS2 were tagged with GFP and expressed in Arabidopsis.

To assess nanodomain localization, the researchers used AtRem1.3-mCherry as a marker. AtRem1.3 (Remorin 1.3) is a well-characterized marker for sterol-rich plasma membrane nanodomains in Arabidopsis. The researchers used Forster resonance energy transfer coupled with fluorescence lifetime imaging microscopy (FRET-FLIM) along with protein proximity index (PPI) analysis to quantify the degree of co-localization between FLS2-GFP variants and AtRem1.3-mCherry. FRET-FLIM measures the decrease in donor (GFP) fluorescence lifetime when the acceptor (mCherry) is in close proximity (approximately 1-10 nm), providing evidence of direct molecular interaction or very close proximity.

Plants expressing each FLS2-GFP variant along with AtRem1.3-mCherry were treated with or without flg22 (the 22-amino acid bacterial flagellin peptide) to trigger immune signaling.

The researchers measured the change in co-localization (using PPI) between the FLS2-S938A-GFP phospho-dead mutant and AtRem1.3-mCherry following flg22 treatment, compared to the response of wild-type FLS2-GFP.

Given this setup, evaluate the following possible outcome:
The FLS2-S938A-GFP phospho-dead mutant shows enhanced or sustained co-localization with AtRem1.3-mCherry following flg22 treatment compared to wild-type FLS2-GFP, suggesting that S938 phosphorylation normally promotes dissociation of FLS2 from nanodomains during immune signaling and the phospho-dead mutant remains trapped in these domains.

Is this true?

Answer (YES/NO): NO